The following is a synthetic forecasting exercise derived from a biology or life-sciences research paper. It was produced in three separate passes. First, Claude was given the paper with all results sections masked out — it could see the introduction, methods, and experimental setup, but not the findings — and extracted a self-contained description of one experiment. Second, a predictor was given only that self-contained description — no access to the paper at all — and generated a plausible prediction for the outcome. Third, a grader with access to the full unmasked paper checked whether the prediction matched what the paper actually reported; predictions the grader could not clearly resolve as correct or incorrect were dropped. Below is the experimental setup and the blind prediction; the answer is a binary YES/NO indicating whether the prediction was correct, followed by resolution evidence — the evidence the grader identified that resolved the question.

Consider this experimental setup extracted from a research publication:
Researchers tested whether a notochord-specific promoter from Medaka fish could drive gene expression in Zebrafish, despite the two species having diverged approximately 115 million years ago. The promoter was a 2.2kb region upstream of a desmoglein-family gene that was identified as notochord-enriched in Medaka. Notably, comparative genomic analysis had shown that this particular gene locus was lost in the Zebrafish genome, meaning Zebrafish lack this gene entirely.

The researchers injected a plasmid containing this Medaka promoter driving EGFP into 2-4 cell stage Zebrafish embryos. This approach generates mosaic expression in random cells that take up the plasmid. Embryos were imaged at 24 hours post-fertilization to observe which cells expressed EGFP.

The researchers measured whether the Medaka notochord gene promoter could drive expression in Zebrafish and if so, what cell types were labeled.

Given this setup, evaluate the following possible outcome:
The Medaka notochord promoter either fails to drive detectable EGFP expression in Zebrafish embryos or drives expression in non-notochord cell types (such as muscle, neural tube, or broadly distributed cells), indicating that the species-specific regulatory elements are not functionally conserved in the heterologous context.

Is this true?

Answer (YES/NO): NO